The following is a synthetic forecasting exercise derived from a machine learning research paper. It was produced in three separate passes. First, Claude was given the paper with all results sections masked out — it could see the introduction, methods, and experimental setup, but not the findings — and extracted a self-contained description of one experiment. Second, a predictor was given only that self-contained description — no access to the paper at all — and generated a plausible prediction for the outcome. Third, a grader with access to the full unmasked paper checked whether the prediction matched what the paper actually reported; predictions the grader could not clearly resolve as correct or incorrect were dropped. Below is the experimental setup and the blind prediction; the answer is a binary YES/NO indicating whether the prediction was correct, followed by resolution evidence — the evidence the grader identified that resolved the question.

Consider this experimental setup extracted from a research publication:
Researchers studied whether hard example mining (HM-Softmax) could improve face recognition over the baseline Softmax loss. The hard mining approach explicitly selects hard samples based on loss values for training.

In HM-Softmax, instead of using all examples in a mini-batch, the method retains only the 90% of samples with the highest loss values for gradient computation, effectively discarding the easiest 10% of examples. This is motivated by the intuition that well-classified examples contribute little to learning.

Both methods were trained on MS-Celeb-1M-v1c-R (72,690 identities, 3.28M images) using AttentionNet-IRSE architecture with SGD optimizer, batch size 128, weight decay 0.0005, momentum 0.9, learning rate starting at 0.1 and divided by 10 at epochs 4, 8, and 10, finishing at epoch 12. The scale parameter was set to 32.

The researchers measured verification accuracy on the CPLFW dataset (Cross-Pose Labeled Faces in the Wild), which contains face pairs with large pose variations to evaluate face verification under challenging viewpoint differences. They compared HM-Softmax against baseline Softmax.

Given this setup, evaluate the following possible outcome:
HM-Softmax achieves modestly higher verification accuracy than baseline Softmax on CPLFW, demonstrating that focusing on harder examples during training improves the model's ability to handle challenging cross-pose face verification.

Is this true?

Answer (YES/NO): NO